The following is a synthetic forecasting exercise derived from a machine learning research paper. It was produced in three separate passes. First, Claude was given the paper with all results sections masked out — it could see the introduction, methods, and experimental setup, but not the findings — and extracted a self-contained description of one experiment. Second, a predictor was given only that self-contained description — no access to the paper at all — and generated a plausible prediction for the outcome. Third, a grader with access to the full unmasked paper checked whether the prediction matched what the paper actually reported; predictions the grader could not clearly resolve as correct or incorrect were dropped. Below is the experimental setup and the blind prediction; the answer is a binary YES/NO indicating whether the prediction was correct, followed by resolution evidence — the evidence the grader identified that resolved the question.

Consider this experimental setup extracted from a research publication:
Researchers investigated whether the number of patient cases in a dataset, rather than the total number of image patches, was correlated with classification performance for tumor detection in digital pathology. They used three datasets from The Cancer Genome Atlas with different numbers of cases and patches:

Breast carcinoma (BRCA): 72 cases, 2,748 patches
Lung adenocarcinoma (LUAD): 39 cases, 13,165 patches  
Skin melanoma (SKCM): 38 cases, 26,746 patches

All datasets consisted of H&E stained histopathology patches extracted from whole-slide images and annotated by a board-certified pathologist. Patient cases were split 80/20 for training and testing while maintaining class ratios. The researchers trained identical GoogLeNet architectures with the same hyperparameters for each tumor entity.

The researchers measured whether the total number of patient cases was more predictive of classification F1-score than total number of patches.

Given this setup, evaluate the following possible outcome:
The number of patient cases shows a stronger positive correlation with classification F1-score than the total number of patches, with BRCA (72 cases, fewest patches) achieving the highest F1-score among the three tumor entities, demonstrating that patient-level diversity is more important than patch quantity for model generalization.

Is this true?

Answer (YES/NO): YES